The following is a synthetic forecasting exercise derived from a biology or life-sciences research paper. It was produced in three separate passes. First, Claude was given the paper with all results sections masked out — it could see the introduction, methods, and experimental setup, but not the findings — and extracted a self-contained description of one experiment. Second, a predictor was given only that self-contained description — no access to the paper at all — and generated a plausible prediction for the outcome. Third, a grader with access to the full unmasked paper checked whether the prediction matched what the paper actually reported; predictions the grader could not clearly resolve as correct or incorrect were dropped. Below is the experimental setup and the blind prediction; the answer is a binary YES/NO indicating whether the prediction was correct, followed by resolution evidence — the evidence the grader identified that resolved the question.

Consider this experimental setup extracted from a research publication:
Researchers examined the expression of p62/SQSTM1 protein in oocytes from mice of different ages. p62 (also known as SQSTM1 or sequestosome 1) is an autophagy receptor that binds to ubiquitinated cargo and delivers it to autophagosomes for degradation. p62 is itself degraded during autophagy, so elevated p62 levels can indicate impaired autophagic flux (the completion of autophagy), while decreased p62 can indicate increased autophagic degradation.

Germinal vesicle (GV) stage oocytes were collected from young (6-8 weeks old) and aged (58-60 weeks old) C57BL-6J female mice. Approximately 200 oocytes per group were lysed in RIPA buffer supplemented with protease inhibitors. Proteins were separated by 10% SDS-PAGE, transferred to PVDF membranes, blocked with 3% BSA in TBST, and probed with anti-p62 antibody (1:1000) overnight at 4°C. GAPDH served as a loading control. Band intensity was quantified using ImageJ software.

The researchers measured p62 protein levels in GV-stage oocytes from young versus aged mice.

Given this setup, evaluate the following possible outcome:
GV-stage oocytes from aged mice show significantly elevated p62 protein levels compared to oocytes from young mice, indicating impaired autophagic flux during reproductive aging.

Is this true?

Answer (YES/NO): NO